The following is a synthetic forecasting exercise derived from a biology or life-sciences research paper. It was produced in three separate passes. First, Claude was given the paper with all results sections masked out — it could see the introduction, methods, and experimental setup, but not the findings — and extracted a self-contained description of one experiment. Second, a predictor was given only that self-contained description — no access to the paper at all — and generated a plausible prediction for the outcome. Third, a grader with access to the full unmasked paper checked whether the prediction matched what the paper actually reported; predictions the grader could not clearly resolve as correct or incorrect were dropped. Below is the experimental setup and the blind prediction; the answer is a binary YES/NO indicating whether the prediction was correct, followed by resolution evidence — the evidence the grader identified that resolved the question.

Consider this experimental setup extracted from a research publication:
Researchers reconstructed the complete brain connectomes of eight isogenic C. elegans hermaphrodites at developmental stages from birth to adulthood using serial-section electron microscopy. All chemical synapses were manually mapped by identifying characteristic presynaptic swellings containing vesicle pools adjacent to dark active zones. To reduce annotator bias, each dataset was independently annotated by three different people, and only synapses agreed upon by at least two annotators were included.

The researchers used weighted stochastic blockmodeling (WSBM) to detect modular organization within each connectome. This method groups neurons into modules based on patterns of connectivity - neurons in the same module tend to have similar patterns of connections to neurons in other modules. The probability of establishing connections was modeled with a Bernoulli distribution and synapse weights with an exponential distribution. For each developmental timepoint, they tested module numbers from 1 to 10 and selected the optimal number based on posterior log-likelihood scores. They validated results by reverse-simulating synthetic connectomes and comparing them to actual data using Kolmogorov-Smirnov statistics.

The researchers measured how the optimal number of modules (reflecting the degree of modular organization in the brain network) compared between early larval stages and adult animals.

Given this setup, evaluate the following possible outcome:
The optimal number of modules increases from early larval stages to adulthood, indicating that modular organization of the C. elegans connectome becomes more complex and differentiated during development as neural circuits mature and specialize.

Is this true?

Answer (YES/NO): YES